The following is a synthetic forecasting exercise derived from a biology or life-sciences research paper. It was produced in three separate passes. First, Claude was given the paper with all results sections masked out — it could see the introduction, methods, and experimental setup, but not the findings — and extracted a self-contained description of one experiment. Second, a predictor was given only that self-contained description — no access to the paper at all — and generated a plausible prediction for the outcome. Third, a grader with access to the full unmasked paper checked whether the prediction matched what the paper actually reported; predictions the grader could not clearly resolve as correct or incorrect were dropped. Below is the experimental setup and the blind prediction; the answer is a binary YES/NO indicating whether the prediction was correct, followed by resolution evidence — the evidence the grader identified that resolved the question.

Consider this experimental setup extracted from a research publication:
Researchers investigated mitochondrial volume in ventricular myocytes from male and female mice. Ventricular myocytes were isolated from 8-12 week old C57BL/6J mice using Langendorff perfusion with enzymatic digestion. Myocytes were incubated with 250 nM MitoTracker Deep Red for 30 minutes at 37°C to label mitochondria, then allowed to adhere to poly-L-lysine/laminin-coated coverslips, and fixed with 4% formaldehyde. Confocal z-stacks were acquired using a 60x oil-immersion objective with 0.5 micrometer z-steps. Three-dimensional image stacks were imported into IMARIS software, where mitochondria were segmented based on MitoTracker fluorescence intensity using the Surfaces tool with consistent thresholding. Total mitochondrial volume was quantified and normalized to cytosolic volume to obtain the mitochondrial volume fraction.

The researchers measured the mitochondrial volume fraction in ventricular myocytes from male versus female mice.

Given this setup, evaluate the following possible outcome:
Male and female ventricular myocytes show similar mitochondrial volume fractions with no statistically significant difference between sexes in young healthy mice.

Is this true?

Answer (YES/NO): NO